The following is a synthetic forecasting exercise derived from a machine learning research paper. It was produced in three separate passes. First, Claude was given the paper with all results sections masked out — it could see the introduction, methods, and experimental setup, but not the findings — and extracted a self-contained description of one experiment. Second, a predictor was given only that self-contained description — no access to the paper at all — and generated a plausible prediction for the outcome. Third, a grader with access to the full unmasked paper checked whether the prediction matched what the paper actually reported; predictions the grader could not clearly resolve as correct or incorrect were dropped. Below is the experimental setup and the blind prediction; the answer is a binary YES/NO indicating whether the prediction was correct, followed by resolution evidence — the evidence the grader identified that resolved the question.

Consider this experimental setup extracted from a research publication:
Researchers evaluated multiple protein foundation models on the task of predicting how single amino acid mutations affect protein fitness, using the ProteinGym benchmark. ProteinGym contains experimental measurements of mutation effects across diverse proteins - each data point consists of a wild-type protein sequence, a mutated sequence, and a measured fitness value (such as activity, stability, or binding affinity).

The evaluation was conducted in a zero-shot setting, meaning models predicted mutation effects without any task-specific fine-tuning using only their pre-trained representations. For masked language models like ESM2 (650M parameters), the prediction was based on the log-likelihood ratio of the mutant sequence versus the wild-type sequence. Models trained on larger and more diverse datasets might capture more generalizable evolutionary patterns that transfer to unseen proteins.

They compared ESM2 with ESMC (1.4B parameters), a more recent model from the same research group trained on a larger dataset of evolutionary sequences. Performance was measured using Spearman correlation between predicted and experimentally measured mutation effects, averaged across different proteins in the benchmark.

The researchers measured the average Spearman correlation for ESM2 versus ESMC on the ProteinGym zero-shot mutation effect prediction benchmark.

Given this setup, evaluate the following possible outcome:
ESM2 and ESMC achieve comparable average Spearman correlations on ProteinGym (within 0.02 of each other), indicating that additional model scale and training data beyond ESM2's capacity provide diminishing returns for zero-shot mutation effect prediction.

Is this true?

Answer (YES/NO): YES